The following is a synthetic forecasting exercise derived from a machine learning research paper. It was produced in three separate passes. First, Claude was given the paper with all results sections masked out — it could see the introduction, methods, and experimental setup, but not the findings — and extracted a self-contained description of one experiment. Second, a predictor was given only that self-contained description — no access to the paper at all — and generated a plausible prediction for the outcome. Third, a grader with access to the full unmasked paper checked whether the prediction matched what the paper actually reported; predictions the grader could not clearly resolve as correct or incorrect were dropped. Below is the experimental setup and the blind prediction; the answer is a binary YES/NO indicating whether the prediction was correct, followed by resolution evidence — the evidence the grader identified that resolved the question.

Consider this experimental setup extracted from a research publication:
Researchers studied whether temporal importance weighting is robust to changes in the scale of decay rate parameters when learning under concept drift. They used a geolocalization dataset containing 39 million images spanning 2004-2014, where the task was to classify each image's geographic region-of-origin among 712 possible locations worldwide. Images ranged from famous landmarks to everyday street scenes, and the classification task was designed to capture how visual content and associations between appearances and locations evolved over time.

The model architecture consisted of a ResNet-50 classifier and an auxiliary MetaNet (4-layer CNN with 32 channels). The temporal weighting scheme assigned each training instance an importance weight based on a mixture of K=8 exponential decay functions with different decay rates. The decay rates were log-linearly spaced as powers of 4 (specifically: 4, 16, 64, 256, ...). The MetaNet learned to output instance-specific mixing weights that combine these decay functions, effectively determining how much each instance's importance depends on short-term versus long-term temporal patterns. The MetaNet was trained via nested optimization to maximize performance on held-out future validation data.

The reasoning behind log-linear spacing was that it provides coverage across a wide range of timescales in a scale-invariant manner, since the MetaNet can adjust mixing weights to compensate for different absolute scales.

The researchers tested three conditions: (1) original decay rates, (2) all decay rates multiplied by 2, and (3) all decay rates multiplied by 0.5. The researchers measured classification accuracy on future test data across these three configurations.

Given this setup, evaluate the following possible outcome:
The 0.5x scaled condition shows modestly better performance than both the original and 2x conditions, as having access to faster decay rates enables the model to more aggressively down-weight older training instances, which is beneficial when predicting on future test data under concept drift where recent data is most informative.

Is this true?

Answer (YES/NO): NO